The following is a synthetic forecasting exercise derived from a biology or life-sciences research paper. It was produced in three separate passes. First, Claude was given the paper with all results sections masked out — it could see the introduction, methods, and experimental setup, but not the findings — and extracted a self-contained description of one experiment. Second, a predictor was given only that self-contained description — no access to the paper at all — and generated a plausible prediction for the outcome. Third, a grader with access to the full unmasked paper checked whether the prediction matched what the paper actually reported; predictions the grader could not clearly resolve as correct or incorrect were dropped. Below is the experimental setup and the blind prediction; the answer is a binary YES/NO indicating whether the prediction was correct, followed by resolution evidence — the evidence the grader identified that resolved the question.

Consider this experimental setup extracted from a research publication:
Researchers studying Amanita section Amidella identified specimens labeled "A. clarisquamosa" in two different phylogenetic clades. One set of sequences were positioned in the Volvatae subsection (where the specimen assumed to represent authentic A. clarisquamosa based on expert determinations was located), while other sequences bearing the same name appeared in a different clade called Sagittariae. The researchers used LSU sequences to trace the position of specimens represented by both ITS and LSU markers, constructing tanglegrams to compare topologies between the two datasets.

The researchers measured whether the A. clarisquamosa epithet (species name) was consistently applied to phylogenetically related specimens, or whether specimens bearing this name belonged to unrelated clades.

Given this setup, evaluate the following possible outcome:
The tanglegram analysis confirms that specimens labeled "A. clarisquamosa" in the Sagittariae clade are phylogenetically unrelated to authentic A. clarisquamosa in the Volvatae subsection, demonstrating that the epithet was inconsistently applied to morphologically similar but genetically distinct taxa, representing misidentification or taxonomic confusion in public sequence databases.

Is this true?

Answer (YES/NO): YES